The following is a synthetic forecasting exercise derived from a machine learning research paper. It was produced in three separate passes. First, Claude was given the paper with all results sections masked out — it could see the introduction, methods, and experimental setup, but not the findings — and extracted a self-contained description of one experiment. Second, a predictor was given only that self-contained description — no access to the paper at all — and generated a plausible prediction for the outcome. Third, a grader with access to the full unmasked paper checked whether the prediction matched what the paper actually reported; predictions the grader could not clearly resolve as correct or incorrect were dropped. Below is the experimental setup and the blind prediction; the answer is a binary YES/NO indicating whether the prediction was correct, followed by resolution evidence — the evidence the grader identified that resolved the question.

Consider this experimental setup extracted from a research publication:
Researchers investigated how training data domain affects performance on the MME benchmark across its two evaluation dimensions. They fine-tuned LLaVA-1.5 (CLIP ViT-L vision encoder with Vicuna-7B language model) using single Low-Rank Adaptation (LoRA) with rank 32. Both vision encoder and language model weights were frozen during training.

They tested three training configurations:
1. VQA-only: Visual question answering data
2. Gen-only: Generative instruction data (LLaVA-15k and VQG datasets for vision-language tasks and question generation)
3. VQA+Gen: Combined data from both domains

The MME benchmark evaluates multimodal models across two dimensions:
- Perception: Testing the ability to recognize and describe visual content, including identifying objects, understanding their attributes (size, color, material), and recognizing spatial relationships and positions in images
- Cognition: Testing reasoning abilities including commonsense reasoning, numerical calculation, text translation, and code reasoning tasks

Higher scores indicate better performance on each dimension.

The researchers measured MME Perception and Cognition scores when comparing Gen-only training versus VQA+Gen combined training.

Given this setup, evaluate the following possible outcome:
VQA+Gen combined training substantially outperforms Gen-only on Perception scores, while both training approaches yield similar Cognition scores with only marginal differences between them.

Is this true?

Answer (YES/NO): NO